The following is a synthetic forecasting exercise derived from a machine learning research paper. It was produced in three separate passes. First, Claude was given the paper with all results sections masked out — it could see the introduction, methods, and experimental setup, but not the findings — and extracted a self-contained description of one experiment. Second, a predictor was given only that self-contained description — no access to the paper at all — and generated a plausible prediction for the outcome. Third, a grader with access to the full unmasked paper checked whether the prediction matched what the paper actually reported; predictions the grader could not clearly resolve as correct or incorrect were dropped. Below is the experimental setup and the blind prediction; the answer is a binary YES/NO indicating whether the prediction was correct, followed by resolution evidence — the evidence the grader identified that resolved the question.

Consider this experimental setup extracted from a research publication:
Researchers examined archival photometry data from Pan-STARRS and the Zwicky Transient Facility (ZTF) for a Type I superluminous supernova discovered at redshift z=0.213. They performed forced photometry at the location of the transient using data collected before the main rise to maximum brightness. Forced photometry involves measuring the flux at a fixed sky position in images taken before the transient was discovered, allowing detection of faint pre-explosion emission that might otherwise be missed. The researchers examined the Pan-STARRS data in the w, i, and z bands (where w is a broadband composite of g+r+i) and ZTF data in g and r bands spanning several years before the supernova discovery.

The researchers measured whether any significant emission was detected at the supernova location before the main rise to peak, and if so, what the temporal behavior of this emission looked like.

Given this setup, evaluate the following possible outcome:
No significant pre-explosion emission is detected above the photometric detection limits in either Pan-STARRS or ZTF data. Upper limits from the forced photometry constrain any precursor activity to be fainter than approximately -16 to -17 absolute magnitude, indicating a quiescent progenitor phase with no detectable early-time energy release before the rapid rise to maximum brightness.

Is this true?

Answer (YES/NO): NO